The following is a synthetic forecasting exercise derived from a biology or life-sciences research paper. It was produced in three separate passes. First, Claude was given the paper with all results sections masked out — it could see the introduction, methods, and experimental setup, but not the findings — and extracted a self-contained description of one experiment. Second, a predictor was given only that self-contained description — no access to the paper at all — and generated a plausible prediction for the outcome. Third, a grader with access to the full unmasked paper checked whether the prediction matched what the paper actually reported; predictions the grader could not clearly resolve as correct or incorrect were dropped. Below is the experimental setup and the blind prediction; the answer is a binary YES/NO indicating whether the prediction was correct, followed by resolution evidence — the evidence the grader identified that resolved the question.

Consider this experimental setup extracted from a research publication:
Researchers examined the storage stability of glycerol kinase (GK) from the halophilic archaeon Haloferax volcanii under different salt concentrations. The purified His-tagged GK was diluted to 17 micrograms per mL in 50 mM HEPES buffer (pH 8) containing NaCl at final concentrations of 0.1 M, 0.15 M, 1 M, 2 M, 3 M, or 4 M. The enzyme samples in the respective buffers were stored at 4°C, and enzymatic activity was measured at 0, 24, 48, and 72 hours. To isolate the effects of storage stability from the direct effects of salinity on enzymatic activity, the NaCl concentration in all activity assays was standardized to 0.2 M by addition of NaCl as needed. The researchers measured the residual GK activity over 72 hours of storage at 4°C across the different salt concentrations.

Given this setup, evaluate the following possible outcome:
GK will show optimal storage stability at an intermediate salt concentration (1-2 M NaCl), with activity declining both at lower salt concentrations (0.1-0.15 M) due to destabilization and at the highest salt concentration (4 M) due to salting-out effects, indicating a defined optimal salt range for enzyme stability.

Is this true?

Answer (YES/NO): NO